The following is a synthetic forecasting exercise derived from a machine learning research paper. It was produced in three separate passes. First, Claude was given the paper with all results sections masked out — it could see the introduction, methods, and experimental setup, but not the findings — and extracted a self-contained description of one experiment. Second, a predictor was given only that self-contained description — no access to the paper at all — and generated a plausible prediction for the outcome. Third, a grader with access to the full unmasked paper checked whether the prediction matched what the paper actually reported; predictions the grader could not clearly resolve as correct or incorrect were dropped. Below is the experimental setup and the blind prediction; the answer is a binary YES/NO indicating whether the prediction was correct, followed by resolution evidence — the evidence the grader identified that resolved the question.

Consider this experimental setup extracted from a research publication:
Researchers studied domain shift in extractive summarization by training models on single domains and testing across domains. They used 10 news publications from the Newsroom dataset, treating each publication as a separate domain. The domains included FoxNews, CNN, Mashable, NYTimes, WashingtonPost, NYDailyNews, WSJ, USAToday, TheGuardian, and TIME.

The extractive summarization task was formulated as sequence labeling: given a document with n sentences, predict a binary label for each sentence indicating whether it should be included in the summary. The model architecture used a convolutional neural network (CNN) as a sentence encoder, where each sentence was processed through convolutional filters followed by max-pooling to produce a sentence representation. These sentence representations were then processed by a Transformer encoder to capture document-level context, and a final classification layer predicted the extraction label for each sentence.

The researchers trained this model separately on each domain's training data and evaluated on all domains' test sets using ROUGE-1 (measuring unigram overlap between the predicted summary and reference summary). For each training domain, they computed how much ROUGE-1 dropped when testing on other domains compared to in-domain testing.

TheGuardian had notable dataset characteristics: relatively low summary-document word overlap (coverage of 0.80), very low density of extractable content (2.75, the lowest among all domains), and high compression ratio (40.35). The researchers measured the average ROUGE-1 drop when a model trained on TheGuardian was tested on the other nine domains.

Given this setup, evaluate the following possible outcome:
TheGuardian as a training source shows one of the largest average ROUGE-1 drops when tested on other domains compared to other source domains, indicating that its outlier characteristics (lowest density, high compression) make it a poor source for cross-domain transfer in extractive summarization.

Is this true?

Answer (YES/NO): YES